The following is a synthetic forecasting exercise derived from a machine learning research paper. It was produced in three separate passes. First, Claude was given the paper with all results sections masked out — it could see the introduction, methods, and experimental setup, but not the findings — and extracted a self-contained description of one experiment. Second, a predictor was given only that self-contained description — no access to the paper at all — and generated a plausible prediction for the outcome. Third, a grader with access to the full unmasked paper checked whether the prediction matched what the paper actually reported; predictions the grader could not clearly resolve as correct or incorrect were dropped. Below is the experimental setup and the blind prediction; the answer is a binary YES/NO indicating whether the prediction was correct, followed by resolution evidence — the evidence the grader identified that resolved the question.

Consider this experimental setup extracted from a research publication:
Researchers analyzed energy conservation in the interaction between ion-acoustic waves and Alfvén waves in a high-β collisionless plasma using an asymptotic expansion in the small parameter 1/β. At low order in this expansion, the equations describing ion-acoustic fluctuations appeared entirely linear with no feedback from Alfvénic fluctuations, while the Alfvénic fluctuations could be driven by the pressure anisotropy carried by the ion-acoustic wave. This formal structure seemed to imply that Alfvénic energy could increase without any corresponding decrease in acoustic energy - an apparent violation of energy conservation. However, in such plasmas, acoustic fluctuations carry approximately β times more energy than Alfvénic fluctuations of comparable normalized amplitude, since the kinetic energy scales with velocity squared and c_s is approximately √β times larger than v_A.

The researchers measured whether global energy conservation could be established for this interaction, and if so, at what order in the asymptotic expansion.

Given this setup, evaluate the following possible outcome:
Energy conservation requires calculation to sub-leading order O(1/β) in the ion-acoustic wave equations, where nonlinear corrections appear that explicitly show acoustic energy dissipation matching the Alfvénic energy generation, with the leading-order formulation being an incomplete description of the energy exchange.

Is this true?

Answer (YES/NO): NO